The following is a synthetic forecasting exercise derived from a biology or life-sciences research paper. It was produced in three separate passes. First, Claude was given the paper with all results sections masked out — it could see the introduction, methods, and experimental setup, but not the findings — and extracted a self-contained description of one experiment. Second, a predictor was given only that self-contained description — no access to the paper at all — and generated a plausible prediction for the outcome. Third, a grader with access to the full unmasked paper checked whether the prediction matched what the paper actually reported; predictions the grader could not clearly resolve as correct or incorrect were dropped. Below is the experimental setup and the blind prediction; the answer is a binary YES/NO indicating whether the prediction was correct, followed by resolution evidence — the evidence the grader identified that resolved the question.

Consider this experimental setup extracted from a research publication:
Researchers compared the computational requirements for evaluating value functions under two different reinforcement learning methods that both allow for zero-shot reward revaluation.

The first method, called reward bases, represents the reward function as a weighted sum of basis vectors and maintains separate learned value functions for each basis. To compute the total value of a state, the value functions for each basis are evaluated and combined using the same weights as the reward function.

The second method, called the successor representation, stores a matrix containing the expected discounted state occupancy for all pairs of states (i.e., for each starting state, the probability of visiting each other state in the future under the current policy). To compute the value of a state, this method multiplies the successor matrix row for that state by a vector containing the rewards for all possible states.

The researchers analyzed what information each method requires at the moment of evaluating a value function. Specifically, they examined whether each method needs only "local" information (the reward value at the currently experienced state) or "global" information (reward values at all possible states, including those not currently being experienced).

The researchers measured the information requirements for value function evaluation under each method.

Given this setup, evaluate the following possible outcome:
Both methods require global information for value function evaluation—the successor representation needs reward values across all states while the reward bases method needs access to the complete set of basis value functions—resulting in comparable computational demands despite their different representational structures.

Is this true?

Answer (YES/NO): NO